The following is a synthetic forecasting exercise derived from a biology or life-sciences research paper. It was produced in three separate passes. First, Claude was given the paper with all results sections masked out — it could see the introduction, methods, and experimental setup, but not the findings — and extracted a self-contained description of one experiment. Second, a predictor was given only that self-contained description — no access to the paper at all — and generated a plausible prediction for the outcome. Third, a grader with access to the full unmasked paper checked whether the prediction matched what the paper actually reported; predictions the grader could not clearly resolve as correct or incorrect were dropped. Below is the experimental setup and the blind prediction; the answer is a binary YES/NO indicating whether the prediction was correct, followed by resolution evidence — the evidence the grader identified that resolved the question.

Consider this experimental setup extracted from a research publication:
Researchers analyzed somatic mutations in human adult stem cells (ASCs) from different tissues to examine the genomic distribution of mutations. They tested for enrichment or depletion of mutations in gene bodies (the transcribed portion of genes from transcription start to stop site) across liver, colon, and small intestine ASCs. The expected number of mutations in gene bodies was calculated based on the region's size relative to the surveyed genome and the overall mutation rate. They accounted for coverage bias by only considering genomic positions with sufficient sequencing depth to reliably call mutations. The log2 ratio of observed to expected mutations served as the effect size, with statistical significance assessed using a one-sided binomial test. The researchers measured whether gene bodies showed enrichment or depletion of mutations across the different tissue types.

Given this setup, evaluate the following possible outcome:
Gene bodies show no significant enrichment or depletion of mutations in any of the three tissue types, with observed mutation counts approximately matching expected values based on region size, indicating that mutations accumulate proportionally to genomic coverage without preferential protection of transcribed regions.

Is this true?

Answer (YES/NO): NO